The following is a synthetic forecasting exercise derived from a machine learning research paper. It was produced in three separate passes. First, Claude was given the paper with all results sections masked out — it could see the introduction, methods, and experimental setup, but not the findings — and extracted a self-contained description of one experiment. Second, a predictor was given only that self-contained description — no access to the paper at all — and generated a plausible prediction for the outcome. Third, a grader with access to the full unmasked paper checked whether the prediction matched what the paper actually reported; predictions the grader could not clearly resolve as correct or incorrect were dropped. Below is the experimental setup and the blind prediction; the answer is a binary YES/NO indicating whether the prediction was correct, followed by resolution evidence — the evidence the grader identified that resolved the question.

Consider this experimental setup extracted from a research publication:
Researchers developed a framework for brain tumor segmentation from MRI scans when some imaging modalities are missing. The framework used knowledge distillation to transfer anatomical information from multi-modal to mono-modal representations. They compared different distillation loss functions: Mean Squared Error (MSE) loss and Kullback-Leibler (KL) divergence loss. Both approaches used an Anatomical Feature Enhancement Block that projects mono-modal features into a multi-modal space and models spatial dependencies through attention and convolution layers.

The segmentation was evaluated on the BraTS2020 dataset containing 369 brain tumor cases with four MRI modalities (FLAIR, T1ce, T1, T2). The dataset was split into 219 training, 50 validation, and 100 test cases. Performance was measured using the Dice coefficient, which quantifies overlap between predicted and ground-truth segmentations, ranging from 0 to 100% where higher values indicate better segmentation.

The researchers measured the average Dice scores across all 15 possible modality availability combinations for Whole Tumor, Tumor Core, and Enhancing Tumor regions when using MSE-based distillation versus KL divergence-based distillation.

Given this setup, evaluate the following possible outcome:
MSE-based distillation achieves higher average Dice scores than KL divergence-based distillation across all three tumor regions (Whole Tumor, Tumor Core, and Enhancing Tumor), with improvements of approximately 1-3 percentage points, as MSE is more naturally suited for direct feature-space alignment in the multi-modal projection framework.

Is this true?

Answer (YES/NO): NO